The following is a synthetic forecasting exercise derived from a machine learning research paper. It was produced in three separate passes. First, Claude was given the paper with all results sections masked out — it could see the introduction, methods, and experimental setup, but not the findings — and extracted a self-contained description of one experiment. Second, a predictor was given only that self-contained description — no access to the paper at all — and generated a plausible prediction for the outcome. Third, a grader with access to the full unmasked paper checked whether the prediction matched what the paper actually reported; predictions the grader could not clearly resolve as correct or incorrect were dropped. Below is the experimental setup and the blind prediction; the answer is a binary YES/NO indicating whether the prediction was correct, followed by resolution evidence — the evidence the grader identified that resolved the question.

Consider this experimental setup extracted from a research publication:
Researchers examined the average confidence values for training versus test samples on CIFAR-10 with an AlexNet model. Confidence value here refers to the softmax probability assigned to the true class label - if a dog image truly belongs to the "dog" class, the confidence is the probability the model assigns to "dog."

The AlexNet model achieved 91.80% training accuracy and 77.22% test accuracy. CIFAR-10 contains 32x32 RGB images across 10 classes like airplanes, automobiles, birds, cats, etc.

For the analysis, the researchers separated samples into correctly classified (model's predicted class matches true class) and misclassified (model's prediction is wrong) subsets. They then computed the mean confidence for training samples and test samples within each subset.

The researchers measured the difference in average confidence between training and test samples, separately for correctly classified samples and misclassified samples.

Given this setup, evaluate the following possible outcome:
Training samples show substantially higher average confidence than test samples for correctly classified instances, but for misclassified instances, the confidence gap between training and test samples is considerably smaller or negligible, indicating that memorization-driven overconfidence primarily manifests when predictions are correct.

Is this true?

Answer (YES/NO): NO